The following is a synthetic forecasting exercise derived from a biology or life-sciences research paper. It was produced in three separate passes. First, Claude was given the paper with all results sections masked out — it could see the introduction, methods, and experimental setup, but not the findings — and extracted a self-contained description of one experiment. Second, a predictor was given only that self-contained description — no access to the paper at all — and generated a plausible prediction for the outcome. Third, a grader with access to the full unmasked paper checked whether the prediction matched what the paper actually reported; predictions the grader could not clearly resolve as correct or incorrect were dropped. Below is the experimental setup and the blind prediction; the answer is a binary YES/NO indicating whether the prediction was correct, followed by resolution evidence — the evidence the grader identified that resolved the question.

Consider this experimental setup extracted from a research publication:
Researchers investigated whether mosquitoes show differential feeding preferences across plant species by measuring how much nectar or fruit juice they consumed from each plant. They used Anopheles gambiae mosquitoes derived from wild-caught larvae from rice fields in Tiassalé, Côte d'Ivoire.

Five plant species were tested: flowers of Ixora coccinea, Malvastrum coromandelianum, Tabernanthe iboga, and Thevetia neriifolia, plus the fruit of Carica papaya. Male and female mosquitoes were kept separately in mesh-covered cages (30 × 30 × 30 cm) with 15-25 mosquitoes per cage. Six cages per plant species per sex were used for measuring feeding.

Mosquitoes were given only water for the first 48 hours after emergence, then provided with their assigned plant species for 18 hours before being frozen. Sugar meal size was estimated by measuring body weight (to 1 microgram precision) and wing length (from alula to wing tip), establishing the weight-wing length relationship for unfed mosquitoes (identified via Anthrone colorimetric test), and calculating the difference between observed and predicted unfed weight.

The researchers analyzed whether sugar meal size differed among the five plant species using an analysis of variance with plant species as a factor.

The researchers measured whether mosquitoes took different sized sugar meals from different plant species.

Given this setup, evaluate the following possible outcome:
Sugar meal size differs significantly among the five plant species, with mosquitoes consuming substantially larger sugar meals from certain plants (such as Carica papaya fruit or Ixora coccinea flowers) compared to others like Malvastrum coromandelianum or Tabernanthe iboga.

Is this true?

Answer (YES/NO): NO